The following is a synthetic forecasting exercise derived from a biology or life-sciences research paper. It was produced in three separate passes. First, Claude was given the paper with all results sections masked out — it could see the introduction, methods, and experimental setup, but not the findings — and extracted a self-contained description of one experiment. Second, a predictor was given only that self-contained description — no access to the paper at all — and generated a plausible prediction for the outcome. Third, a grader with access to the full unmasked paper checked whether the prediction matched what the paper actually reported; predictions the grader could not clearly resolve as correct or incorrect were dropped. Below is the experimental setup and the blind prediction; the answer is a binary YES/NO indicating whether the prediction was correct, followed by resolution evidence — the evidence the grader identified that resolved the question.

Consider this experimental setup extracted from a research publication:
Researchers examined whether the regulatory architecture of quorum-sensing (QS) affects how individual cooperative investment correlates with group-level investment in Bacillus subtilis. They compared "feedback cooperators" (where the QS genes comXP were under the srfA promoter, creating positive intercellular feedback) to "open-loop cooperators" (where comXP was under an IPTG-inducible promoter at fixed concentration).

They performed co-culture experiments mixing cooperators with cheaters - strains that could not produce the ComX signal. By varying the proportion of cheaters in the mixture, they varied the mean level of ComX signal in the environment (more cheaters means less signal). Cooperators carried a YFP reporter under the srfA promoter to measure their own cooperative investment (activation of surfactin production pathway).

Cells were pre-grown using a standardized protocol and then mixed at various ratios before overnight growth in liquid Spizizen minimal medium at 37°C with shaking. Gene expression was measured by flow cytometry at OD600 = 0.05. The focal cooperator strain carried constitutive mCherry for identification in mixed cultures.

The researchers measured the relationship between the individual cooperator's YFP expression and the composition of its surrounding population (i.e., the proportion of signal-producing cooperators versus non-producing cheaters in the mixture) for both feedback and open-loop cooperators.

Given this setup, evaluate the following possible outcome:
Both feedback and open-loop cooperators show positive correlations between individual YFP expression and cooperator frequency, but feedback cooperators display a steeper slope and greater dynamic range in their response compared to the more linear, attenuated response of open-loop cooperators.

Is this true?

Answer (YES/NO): NO